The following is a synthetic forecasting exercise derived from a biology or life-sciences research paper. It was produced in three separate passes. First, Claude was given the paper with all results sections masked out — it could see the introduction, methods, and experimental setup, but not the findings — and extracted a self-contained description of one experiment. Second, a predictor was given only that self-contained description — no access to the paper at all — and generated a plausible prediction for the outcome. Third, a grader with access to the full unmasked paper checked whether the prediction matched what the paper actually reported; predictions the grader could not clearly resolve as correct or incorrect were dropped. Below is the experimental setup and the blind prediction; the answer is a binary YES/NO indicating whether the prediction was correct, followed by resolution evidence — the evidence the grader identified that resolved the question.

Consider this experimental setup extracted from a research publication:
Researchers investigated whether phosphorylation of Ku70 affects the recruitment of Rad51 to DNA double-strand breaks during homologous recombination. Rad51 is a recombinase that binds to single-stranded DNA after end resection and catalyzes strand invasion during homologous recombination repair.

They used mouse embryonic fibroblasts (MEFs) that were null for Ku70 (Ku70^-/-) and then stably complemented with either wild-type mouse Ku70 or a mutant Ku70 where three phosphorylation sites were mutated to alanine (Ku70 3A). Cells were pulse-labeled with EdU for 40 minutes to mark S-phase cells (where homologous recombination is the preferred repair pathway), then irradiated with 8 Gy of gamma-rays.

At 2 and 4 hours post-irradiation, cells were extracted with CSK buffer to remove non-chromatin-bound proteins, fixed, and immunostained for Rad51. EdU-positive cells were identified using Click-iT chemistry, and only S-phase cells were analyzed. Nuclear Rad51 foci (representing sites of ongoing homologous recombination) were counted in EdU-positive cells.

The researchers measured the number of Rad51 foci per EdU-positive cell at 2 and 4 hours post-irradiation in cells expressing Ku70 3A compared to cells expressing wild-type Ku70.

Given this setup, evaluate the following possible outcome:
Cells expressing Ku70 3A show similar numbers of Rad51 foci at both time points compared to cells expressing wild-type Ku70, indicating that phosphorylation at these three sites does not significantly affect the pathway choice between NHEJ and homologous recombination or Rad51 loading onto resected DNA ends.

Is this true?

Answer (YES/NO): NO